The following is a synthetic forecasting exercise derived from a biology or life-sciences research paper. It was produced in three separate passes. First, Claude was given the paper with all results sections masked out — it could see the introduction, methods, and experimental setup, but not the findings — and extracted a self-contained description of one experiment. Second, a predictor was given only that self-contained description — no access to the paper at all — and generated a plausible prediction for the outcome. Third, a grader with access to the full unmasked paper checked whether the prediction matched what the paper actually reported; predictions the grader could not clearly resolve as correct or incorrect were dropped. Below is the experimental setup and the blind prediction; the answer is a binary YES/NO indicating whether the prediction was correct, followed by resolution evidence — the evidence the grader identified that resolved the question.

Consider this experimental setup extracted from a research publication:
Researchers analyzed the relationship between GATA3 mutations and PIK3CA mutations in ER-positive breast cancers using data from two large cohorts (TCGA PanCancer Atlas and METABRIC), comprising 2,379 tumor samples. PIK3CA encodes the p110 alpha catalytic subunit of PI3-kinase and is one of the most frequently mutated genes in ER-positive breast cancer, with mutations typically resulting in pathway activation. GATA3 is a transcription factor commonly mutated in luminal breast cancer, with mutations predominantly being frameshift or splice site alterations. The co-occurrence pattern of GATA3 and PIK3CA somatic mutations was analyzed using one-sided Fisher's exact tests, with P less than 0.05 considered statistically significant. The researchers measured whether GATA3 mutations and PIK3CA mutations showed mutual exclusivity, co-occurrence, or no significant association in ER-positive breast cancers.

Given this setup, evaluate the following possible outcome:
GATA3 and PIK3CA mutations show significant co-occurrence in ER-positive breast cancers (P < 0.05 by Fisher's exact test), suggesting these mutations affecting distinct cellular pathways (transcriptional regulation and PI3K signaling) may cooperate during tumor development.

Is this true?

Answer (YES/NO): NO